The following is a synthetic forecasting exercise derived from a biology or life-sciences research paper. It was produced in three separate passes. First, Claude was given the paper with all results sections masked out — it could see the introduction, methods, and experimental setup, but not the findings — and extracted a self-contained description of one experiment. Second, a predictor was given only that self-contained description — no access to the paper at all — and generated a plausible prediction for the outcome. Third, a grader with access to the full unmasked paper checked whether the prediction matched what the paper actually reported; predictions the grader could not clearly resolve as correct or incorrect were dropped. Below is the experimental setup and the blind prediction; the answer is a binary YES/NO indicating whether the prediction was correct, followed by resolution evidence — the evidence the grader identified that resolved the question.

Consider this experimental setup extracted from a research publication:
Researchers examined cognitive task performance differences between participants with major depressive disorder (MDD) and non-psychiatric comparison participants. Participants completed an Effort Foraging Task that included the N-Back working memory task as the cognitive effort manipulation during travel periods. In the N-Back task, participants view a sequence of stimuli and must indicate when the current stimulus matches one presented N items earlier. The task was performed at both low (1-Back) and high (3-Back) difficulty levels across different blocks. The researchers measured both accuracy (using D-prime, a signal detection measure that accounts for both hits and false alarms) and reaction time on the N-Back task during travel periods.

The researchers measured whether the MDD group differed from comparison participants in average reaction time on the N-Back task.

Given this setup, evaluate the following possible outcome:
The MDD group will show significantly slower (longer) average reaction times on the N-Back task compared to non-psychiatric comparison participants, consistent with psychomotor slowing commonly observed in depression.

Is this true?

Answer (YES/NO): NO